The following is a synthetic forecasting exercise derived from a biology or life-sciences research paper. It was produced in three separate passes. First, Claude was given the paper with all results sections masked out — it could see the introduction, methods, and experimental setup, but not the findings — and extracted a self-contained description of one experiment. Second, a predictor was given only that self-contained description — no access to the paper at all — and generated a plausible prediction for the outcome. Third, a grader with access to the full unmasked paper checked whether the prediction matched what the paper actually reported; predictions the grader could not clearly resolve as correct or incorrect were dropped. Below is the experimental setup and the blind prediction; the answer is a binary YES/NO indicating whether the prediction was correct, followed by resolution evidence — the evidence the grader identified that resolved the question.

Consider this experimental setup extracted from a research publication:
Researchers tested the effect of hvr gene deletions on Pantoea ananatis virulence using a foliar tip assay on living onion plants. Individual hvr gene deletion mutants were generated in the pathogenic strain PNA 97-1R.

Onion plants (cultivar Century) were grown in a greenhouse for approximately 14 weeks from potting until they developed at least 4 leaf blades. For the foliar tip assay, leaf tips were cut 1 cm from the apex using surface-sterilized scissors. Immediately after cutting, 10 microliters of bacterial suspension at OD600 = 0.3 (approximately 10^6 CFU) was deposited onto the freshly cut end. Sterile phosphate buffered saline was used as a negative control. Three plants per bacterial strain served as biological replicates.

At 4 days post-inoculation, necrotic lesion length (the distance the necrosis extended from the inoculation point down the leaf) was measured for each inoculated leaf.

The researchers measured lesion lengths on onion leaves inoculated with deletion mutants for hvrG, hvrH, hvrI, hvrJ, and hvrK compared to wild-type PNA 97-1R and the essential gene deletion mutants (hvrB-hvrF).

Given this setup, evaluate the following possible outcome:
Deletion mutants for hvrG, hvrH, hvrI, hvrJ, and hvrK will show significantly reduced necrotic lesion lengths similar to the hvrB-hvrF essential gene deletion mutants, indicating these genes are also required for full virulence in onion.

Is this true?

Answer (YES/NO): NO